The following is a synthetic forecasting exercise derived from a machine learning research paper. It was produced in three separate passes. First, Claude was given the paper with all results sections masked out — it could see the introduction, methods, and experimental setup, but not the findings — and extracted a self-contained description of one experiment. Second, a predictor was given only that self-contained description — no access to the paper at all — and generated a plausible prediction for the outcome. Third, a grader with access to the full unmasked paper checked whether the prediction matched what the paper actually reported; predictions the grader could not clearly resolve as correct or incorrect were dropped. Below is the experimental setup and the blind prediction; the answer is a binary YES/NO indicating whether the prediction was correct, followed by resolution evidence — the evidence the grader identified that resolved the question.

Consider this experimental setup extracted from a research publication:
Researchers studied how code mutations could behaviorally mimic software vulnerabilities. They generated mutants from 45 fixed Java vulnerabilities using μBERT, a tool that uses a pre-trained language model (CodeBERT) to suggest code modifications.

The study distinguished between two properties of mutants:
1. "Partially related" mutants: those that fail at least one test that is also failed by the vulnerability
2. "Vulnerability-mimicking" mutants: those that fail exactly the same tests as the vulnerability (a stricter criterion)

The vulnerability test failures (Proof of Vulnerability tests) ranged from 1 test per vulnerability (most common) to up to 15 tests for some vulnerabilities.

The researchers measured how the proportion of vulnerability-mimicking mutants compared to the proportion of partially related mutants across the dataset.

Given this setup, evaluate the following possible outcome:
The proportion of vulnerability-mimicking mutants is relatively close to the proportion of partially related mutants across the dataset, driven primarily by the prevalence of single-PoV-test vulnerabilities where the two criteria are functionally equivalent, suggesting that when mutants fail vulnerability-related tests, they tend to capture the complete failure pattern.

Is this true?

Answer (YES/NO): NO